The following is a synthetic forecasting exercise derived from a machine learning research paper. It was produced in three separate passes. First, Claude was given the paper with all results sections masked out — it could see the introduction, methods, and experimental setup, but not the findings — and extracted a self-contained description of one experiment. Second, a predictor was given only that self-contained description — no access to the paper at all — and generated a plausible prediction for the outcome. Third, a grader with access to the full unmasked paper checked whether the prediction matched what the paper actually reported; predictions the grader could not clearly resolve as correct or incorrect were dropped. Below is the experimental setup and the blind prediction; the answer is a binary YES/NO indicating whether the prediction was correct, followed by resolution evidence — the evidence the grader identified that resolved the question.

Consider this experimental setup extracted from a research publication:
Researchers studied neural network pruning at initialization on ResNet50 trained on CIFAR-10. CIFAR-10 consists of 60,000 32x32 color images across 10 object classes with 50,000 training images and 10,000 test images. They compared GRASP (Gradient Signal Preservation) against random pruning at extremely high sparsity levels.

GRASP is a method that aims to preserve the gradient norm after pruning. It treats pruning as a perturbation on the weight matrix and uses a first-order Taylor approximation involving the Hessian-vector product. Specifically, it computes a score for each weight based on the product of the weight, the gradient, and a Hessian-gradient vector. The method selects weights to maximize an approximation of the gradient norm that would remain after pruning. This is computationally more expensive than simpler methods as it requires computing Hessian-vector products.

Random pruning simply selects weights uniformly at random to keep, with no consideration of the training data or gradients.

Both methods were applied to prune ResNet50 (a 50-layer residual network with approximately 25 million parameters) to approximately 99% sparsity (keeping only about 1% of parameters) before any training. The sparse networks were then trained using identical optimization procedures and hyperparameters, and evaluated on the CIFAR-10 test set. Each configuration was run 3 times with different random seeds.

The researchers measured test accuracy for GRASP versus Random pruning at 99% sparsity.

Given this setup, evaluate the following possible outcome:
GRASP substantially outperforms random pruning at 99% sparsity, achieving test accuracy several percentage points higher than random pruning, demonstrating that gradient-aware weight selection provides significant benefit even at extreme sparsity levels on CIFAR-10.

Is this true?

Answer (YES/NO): NO